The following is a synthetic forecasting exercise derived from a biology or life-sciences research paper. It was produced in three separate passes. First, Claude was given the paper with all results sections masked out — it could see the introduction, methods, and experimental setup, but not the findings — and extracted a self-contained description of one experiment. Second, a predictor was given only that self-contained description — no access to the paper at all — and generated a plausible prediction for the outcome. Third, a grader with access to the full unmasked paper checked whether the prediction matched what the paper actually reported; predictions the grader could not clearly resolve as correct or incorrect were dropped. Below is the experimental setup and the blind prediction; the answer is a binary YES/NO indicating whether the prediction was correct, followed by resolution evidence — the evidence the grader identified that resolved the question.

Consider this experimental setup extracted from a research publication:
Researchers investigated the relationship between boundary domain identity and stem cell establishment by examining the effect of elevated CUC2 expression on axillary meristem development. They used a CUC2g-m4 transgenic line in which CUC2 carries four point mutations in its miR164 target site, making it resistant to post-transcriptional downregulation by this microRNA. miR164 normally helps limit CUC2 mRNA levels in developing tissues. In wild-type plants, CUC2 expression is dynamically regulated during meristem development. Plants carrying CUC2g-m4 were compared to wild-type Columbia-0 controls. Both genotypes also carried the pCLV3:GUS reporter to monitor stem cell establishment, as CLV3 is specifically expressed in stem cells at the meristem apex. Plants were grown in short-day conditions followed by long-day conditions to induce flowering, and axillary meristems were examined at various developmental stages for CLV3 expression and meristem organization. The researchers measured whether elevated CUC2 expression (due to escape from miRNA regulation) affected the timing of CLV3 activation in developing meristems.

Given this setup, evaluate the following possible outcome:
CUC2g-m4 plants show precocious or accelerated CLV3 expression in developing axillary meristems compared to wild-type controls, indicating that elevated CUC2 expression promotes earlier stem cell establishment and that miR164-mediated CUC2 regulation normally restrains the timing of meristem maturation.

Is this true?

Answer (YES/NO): NO